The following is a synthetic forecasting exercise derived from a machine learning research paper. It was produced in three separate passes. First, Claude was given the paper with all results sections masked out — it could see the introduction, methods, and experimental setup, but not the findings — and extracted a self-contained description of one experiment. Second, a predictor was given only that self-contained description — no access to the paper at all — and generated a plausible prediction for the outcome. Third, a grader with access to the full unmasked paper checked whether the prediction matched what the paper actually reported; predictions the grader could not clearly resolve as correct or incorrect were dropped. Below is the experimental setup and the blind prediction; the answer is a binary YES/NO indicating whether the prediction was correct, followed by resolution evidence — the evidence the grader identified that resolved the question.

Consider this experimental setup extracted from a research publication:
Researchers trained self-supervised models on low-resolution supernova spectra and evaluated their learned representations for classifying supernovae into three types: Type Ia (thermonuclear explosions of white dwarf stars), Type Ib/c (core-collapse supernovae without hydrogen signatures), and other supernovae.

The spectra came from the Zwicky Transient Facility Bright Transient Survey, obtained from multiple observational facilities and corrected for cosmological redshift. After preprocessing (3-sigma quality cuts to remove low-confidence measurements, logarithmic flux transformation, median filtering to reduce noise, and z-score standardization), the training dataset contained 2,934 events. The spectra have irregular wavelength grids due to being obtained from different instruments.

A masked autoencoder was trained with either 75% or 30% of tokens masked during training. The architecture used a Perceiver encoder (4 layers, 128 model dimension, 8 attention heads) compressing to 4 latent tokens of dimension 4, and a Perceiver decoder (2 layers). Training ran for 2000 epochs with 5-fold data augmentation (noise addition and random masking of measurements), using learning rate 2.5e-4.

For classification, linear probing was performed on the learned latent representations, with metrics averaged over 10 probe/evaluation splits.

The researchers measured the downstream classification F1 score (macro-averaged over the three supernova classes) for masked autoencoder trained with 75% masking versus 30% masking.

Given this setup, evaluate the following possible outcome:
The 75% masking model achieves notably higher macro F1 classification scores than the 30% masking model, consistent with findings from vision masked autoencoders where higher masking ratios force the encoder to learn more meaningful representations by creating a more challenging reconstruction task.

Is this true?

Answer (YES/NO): YES